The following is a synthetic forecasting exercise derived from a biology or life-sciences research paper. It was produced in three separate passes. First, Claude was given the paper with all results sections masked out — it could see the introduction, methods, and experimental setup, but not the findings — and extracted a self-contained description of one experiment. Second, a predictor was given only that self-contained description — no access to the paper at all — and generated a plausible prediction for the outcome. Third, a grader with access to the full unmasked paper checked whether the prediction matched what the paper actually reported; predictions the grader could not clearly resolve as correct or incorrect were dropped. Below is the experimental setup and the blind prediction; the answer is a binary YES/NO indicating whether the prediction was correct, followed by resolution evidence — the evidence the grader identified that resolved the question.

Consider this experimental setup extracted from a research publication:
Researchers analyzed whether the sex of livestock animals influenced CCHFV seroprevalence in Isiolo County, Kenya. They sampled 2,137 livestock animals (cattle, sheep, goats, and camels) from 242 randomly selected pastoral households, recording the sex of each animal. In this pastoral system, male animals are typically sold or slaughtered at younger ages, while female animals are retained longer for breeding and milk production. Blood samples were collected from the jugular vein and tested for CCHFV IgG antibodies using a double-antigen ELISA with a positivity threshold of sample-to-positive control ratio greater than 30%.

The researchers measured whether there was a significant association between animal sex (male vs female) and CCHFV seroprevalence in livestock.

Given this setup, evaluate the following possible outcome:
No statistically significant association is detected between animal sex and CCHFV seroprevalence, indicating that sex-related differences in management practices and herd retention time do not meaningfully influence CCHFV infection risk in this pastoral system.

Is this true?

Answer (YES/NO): YES